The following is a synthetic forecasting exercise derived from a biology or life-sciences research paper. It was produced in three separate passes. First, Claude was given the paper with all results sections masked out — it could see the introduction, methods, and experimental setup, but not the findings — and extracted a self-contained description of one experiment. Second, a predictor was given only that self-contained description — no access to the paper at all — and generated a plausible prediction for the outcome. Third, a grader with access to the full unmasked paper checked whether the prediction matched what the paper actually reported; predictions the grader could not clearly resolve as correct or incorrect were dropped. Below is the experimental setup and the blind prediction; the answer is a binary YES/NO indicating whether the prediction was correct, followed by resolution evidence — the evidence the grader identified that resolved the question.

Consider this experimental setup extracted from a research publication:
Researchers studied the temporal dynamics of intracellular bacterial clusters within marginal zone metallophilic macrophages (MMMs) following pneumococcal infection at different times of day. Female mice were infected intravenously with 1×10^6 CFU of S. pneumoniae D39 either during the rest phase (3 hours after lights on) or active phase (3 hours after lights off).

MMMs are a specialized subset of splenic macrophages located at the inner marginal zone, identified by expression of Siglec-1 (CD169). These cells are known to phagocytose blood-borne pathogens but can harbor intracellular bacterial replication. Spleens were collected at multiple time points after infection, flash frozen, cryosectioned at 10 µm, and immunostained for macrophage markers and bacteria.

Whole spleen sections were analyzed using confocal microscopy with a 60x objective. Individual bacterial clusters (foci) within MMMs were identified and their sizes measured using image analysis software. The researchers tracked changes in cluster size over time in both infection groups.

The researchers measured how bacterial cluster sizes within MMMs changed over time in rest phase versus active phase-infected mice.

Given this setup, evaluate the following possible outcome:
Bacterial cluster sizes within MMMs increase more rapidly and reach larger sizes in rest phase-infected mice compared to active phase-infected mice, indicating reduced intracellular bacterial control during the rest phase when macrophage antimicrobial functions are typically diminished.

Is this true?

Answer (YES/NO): NO